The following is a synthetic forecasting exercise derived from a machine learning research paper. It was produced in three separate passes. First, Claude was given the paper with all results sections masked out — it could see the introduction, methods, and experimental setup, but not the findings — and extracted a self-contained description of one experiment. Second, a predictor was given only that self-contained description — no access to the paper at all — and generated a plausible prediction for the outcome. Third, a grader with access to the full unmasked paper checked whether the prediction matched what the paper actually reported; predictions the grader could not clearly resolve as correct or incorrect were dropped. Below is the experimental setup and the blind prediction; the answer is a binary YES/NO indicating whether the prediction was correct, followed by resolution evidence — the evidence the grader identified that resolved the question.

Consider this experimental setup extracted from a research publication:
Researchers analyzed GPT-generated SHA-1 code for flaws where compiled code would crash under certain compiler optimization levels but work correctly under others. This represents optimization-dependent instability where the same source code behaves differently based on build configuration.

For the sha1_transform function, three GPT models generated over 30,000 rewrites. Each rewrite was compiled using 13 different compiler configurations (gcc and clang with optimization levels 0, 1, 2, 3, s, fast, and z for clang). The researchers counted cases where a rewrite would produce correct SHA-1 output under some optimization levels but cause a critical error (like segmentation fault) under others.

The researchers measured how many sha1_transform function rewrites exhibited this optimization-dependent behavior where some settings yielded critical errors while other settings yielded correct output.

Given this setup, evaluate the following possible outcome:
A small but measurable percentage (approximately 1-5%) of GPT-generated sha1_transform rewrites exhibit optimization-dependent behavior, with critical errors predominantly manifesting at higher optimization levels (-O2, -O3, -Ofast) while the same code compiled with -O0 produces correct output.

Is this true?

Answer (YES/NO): NO